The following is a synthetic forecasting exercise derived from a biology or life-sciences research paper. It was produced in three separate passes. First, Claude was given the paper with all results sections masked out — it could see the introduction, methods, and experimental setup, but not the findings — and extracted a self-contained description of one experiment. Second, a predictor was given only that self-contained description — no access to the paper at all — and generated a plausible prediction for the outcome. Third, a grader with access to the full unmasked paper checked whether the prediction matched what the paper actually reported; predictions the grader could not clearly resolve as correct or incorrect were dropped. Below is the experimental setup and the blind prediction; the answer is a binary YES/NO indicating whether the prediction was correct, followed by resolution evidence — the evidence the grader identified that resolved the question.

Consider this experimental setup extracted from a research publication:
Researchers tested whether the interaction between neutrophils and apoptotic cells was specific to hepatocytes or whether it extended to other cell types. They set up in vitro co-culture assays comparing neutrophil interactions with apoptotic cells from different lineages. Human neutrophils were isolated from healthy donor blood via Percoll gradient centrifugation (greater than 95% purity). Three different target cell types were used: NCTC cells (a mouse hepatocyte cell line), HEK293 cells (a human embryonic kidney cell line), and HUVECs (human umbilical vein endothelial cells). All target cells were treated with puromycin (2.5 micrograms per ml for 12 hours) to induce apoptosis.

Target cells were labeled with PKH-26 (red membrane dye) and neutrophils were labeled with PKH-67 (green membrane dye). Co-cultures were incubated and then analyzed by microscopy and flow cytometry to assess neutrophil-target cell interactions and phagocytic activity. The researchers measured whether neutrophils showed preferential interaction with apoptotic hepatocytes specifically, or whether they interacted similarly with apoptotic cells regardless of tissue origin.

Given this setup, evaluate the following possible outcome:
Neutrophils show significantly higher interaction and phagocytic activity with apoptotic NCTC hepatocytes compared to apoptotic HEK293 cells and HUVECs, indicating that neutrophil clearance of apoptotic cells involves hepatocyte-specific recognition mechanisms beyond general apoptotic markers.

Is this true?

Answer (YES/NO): YES